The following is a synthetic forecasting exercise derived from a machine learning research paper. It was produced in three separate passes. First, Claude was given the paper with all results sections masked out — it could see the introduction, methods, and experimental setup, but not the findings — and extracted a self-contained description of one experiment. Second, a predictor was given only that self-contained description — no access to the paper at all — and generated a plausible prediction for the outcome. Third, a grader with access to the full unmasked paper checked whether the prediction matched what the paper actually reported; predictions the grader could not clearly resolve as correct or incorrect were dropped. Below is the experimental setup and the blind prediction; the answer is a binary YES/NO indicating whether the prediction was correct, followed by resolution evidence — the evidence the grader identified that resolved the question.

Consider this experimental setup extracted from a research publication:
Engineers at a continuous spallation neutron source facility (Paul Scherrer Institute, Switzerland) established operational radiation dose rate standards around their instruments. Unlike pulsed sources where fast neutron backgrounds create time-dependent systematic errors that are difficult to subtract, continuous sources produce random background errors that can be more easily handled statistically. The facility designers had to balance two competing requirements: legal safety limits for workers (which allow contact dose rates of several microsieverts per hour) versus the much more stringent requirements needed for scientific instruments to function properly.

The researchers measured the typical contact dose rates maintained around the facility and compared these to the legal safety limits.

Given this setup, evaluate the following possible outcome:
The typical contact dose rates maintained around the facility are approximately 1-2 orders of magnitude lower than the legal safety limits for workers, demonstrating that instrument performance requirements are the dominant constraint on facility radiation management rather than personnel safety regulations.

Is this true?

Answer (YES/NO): YES